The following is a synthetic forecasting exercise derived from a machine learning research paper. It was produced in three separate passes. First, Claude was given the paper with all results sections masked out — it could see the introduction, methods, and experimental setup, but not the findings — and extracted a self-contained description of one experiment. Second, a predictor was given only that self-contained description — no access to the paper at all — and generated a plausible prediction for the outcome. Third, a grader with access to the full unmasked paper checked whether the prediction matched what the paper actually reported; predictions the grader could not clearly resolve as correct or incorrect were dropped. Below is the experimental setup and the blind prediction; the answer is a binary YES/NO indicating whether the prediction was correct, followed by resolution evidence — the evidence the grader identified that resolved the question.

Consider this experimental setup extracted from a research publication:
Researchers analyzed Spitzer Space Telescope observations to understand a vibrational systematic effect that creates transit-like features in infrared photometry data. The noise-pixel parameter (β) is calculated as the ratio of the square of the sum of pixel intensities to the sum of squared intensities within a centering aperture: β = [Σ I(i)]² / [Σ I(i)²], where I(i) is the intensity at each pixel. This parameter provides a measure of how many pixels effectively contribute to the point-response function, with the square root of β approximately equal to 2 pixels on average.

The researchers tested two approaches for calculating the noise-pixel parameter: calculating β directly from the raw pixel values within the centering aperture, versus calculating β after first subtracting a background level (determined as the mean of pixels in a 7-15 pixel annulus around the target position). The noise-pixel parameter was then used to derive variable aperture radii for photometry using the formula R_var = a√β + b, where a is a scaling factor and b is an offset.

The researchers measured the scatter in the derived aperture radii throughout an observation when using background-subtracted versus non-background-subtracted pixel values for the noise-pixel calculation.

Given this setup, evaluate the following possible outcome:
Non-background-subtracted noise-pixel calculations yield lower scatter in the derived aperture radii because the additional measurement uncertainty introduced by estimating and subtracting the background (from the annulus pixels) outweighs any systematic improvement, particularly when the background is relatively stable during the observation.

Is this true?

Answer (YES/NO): NO